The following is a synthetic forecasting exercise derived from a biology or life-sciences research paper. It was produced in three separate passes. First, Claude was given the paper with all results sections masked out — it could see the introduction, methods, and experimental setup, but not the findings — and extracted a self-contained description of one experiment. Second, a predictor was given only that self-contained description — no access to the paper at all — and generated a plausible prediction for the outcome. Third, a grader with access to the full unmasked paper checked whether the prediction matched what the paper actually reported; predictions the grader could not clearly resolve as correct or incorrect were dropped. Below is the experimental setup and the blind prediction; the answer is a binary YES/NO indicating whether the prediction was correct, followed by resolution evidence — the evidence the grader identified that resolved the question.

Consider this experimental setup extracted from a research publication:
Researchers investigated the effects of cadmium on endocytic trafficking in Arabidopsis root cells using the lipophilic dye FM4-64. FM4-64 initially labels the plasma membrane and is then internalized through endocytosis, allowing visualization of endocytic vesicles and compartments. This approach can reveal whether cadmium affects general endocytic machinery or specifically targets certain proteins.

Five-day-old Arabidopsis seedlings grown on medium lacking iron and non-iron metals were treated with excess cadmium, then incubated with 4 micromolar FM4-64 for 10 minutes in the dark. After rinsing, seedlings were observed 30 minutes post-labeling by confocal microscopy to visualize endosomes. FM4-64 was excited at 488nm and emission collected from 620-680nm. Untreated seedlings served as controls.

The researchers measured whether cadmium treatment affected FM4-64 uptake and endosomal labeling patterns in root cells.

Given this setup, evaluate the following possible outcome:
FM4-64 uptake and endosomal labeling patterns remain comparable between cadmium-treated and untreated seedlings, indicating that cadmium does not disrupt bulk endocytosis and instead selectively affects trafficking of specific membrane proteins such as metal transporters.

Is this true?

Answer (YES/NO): YES